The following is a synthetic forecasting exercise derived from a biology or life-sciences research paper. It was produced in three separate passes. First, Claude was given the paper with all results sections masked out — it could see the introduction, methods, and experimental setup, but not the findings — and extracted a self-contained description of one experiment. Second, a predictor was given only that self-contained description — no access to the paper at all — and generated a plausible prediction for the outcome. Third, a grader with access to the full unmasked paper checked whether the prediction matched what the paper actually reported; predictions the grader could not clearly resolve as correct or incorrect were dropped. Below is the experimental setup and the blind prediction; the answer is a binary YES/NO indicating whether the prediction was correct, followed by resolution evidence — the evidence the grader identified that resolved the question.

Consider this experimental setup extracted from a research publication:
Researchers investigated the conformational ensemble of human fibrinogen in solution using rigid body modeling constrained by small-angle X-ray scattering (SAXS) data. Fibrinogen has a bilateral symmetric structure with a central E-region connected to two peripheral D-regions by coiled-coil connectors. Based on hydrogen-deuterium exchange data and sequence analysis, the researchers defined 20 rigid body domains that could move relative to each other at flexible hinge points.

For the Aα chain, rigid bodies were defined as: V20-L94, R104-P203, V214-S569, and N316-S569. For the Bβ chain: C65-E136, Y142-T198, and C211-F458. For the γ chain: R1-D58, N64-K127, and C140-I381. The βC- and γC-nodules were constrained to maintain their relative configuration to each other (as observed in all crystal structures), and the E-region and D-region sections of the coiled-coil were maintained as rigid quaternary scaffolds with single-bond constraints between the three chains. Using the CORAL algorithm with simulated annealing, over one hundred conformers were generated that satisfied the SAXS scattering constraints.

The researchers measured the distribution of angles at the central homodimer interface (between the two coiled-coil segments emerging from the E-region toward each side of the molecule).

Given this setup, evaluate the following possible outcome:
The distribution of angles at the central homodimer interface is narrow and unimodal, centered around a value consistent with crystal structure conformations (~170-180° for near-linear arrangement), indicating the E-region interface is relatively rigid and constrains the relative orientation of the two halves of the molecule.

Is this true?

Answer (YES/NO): NO